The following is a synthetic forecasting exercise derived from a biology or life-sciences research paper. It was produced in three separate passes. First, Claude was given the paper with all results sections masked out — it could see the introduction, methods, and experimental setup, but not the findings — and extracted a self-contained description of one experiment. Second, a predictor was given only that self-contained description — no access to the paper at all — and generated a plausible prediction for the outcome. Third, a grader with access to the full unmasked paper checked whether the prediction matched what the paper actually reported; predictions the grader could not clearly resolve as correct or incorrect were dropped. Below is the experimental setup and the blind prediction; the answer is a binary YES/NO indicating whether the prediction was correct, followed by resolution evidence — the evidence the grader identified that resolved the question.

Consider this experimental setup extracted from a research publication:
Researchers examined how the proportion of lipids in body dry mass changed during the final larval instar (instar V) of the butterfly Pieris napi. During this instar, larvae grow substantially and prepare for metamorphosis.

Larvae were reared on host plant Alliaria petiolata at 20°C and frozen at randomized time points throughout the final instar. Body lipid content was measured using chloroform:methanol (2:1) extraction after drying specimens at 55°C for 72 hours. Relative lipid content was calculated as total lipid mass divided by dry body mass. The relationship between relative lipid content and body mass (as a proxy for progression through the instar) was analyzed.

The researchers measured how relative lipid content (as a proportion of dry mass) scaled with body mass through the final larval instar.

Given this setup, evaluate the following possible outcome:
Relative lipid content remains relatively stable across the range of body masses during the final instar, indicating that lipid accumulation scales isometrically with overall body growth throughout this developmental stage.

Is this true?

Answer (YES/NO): NO